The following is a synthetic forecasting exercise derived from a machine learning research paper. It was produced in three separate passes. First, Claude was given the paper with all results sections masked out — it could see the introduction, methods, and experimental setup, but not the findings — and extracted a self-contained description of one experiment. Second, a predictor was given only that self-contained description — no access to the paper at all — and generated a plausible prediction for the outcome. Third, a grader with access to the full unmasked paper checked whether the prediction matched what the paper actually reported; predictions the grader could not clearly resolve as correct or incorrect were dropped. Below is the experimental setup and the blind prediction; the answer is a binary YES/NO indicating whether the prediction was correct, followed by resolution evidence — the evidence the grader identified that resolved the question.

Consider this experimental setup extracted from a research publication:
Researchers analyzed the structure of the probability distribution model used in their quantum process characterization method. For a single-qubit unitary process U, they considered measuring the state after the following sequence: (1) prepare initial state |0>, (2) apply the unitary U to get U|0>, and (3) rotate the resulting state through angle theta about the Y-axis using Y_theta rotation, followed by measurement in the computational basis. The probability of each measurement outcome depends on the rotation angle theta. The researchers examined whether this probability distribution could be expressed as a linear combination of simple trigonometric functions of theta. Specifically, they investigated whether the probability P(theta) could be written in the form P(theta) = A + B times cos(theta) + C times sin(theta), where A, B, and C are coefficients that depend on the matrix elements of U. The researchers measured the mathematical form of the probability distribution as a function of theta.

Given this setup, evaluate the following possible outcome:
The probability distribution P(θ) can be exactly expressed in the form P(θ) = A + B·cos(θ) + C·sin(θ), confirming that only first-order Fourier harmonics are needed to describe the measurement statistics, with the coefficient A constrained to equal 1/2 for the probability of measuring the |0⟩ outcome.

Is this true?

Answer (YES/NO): YES